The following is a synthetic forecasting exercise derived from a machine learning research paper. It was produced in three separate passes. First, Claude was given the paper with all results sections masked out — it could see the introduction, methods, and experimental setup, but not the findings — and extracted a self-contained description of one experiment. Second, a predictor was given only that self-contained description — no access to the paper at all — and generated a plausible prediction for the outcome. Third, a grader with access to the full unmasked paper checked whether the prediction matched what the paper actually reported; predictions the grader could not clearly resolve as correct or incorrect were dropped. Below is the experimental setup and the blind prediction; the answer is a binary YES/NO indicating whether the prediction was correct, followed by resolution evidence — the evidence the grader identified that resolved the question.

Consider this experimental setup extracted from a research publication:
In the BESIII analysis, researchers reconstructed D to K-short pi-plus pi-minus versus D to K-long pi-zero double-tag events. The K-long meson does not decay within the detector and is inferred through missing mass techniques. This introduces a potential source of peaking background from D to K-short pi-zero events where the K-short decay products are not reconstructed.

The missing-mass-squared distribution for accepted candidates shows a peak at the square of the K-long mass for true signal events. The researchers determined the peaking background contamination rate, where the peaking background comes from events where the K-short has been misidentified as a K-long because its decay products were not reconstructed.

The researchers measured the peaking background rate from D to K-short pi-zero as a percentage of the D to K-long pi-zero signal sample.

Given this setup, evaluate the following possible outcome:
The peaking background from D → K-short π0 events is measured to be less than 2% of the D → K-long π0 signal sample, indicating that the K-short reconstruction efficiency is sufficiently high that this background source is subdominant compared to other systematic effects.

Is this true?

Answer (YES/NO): NO